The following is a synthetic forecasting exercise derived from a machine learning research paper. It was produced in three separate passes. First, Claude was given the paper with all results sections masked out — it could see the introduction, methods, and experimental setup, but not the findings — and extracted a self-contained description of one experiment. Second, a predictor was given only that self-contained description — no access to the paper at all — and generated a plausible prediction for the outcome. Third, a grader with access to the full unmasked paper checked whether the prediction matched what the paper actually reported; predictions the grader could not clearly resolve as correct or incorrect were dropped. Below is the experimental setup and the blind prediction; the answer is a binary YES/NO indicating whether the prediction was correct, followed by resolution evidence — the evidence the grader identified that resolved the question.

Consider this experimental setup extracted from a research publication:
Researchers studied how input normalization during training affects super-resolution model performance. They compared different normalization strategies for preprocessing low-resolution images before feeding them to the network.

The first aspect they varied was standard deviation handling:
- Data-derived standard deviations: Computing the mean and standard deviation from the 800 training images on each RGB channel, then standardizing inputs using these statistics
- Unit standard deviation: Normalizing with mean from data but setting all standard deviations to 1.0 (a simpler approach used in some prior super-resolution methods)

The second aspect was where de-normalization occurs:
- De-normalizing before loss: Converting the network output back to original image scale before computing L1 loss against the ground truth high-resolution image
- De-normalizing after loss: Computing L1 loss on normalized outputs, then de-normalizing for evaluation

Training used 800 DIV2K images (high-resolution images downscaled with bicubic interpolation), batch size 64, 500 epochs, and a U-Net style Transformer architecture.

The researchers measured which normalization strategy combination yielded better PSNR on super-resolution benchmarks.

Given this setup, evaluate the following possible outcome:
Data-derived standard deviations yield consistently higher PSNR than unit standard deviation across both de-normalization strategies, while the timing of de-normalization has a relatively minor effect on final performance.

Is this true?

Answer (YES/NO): NO